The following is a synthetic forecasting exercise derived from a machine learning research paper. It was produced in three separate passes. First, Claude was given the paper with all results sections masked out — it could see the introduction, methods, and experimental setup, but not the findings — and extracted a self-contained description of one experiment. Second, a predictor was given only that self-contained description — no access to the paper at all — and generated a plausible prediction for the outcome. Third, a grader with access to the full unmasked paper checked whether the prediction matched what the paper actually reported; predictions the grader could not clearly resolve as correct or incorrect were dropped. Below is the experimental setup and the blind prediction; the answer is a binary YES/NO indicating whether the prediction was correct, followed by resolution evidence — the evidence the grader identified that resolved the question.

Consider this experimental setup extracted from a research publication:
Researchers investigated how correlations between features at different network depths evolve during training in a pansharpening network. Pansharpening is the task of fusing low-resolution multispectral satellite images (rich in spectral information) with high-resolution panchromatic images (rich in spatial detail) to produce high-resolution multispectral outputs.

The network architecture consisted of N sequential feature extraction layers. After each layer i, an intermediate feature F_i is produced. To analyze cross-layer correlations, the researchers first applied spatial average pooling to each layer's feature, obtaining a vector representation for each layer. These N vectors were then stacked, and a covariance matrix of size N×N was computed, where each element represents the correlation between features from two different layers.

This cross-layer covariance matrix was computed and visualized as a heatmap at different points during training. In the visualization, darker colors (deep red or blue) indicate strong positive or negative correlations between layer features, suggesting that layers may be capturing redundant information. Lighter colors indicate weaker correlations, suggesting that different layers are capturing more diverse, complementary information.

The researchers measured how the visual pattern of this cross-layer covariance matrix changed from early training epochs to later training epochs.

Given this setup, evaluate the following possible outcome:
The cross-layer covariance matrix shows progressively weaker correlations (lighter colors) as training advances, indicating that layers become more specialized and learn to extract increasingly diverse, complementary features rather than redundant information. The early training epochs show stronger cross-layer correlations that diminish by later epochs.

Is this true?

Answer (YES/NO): YES